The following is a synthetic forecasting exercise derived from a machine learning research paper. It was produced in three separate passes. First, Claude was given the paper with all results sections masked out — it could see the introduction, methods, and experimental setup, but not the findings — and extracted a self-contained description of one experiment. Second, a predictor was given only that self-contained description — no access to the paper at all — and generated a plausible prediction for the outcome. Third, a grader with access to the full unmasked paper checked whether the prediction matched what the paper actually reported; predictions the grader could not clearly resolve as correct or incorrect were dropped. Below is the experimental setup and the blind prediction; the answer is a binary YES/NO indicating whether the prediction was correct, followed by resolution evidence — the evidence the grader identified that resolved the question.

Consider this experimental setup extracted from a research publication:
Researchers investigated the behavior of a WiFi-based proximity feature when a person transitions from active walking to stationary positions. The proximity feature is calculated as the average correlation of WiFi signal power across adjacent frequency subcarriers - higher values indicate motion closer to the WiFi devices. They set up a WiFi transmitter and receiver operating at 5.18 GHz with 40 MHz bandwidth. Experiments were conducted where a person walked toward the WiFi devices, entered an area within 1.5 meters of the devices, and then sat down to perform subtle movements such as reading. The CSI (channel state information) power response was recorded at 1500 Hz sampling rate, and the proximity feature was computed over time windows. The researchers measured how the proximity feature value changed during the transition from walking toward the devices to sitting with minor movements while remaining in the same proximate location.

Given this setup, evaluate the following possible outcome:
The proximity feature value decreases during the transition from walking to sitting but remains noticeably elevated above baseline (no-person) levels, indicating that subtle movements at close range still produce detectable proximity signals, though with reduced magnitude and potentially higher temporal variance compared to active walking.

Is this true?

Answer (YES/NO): NO